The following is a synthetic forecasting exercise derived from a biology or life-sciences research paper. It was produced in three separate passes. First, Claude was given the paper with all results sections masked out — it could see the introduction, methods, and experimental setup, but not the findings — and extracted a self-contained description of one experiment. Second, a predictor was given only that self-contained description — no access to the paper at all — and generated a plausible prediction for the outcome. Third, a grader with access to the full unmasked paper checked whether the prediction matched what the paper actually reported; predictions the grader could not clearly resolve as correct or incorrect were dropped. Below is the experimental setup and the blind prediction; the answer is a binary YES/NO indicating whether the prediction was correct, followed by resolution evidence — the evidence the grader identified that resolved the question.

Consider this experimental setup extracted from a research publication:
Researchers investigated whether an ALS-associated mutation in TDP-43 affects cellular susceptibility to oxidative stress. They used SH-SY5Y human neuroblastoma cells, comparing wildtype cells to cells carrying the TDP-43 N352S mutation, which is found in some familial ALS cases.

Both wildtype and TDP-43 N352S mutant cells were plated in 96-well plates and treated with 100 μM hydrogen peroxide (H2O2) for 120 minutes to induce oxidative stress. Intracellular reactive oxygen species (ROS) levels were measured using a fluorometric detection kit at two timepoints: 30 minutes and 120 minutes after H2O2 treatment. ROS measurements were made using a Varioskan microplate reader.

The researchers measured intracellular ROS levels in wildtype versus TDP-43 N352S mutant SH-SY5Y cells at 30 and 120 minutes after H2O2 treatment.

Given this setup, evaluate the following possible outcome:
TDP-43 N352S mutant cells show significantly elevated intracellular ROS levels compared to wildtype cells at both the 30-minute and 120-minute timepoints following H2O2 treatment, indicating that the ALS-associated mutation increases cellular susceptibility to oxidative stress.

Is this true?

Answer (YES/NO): NO